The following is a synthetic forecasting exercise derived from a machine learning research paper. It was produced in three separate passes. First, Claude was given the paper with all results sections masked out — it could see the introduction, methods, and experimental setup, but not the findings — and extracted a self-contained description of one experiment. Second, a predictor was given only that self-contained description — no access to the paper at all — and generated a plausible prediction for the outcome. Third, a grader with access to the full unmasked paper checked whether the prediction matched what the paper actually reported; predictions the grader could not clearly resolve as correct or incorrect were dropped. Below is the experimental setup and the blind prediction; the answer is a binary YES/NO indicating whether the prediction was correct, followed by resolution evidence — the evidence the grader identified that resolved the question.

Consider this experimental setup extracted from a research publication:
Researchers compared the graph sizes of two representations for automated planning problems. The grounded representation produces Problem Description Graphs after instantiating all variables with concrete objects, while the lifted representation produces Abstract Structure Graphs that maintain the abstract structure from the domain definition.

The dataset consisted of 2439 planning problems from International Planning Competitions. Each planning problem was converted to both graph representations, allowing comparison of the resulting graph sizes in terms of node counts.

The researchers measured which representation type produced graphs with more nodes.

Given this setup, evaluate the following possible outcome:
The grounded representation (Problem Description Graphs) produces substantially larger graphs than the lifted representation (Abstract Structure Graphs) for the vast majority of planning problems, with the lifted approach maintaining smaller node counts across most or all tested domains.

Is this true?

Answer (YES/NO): NO